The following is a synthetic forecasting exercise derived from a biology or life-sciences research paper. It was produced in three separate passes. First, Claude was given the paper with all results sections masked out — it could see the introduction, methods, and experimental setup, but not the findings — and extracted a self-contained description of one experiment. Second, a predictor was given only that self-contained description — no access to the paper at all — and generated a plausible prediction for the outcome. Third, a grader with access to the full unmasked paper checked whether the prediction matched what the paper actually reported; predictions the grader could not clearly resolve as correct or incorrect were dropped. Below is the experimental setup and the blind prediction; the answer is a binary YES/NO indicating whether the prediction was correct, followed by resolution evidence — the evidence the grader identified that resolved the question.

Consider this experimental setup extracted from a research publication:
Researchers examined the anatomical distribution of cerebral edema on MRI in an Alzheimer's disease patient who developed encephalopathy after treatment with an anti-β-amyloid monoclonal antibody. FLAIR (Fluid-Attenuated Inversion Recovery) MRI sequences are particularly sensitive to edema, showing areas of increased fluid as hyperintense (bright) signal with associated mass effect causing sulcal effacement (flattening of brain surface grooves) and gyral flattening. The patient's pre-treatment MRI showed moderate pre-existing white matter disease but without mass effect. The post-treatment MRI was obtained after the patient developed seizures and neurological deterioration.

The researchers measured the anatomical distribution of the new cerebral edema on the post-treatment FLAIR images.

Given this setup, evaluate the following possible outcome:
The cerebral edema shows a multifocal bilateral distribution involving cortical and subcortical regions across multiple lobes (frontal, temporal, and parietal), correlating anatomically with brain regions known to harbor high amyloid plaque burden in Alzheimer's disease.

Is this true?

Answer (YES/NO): NO